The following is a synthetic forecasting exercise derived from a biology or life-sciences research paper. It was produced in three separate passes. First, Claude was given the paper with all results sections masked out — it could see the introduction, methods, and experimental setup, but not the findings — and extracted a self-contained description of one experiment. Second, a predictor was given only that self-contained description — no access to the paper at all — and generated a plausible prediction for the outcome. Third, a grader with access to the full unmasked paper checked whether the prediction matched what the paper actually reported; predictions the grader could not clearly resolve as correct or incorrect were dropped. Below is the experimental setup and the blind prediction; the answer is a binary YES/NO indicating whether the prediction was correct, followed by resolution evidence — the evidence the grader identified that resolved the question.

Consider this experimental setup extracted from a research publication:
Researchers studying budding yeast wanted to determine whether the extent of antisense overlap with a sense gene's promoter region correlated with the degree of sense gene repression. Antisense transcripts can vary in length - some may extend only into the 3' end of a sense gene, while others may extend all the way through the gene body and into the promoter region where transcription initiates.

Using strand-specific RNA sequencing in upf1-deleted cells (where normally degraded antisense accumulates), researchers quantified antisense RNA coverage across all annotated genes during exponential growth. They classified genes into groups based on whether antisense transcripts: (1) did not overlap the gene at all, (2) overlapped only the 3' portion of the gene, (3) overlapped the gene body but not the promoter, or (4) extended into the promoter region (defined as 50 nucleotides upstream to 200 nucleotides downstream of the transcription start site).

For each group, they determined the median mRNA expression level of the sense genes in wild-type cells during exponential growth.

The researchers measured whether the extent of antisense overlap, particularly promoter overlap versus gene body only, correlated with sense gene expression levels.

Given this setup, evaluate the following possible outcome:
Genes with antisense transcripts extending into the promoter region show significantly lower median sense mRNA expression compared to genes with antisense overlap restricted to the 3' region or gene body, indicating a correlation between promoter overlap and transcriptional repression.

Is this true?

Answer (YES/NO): YES